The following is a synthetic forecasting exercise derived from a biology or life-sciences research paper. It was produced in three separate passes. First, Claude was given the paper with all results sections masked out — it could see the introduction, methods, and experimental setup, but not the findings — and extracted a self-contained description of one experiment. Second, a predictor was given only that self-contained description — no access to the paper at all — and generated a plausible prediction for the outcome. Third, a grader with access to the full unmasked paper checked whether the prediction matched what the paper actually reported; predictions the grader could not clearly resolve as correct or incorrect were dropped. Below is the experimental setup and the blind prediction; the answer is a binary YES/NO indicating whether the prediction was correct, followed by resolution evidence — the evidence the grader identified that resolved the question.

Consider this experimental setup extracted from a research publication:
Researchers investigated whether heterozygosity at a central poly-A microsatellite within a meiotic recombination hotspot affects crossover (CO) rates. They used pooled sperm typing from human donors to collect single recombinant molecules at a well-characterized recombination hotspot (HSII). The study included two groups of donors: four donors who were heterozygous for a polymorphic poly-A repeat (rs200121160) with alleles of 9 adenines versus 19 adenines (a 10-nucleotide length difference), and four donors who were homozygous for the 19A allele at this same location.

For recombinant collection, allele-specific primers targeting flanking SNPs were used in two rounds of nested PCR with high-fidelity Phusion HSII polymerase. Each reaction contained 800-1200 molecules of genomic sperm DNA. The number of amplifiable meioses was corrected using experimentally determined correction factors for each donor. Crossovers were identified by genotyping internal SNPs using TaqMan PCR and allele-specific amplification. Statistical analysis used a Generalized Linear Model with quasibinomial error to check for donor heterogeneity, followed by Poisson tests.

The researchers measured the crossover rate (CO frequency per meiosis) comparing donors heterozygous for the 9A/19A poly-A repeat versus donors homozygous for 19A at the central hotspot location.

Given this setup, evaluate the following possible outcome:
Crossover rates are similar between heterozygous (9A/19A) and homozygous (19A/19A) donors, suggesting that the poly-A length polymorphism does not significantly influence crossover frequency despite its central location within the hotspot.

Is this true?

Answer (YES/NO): NO